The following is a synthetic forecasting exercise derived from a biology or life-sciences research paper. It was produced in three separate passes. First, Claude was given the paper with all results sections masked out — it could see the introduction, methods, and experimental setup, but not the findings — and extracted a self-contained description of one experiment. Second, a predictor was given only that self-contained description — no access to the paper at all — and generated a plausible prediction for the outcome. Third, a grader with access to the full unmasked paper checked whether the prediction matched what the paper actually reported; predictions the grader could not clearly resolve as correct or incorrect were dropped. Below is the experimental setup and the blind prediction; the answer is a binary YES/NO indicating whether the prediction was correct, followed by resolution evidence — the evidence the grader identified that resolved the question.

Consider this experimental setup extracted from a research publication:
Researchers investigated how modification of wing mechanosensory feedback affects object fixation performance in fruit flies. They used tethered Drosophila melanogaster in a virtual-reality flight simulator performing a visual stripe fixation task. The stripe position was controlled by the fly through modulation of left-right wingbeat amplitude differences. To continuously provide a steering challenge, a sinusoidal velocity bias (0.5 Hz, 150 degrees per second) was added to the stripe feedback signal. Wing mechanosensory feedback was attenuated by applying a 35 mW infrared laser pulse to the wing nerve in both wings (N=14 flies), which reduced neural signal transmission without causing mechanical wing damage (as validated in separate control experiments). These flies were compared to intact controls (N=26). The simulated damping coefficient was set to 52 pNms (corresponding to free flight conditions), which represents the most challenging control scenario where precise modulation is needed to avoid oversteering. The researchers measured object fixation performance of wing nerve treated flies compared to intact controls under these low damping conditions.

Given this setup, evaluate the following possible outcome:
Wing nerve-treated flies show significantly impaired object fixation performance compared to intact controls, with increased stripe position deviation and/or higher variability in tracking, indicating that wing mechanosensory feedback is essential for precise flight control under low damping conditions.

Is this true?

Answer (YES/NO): YES